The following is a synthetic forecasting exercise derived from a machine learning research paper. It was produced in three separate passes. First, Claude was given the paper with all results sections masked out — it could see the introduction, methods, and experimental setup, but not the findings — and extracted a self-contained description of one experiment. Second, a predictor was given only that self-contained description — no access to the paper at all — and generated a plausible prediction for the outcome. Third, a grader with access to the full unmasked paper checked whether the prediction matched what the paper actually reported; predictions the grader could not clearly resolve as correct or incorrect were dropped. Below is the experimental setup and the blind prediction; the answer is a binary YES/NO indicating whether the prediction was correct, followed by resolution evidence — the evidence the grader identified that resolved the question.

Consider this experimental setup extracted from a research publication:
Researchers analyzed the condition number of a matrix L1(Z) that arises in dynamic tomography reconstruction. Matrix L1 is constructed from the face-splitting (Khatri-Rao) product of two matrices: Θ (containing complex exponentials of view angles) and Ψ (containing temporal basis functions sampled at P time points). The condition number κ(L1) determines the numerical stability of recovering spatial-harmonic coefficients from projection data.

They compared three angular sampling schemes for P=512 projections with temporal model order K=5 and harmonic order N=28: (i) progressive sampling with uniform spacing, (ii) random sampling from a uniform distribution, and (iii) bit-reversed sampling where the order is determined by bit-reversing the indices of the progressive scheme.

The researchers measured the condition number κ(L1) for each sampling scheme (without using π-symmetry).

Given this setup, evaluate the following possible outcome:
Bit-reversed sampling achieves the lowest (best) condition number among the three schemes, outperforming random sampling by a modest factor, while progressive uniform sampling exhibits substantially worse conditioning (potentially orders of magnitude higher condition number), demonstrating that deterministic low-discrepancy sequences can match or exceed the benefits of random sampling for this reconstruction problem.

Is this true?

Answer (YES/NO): NO